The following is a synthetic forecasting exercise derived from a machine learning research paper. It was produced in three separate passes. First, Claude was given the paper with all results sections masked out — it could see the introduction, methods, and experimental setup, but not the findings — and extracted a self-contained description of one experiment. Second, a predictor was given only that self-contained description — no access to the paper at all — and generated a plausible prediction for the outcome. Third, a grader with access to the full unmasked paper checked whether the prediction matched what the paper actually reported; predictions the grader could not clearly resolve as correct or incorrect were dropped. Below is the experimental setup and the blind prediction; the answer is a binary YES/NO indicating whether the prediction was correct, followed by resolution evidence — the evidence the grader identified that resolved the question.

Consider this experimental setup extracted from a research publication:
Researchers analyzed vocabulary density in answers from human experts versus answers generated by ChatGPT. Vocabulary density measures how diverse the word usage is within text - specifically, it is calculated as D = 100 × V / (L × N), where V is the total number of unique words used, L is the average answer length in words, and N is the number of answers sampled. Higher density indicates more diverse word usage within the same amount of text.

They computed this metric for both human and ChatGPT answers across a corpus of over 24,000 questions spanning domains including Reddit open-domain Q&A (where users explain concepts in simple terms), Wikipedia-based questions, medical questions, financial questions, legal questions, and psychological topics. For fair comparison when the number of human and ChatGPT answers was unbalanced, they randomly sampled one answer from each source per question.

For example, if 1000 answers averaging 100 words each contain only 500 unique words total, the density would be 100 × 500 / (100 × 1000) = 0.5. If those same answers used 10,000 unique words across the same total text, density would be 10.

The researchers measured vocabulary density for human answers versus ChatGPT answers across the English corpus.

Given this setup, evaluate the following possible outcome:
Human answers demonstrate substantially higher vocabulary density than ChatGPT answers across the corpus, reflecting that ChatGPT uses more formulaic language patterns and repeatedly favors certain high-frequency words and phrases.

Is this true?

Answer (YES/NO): YES